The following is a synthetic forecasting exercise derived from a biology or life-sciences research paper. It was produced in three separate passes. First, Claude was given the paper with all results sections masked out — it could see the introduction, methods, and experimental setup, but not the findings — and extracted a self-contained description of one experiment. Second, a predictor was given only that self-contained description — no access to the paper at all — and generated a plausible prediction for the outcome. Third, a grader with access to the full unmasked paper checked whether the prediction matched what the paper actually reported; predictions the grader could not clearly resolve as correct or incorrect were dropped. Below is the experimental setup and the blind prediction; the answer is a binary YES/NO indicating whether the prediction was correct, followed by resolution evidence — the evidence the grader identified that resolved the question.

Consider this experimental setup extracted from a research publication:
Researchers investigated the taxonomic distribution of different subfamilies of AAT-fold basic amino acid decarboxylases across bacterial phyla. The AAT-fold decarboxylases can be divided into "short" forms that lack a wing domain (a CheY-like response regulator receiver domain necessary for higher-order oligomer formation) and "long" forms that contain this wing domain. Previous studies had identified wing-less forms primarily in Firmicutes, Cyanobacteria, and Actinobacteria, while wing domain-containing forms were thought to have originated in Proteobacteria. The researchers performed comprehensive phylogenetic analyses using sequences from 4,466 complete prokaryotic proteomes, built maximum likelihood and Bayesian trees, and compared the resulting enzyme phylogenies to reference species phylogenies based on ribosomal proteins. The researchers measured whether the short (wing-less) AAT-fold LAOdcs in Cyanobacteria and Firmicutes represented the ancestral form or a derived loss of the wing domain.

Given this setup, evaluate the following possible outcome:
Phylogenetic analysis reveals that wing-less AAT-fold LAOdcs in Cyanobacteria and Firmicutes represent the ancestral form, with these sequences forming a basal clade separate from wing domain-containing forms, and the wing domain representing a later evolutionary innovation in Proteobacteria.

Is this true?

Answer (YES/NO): YES